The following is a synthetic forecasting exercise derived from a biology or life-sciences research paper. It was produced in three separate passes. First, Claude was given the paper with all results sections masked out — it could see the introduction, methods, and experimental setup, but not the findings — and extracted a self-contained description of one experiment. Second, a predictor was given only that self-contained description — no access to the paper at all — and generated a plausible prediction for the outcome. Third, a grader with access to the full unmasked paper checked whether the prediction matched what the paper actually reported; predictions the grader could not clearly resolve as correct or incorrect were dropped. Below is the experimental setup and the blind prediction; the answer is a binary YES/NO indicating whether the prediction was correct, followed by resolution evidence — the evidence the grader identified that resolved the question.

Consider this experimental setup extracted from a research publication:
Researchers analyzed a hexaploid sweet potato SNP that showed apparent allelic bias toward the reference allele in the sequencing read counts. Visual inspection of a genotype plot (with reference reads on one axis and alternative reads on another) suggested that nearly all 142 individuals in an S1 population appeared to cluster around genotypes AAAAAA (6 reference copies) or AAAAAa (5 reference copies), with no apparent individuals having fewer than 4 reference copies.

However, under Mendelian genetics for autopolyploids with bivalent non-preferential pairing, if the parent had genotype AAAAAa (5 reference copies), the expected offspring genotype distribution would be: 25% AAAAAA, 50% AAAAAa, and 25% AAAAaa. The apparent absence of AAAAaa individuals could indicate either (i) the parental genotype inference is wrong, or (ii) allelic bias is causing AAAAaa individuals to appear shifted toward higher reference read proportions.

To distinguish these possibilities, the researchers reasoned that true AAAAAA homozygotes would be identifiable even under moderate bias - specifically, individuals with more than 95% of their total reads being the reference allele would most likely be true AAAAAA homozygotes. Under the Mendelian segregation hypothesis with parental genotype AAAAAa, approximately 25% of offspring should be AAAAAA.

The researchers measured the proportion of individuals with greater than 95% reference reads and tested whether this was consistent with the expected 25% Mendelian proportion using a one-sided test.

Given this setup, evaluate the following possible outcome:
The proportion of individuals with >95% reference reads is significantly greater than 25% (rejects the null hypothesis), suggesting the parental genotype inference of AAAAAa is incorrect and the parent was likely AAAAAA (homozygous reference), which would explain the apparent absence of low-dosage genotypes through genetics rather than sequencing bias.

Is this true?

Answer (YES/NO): NO